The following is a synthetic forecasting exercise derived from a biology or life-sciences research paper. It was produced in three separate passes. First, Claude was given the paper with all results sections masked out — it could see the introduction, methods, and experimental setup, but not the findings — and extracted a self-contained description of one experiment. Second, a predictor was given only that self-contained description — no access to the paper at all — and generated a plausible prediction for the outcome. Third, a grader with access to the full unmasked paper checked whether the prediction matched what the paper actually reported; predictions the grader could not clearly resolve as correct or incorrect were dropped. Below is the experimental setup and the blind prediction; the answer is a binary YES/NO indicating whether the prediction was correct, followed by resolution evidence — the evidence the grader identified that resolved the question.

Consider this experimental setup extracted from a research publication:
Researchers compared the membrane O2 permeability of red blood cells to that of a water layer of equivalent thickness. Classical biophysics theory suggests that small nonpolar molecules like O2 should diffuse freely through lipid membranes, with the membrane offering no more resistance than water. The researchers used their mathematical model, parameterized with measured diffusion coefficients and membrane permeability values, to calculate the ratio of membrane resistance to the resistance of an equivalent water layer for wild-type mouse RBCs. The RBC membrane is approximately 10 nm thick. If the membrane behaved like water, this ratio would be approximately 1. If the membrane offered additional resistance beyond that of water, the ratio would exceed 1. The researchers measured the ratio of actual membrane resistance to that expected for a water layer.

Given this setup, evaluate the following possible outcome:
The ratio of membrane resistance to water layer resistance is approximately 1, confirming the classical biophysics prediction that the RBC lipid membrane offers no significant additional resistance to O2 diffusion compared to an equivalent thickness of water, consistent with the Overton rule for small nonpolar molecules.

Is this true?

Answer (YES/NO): NO